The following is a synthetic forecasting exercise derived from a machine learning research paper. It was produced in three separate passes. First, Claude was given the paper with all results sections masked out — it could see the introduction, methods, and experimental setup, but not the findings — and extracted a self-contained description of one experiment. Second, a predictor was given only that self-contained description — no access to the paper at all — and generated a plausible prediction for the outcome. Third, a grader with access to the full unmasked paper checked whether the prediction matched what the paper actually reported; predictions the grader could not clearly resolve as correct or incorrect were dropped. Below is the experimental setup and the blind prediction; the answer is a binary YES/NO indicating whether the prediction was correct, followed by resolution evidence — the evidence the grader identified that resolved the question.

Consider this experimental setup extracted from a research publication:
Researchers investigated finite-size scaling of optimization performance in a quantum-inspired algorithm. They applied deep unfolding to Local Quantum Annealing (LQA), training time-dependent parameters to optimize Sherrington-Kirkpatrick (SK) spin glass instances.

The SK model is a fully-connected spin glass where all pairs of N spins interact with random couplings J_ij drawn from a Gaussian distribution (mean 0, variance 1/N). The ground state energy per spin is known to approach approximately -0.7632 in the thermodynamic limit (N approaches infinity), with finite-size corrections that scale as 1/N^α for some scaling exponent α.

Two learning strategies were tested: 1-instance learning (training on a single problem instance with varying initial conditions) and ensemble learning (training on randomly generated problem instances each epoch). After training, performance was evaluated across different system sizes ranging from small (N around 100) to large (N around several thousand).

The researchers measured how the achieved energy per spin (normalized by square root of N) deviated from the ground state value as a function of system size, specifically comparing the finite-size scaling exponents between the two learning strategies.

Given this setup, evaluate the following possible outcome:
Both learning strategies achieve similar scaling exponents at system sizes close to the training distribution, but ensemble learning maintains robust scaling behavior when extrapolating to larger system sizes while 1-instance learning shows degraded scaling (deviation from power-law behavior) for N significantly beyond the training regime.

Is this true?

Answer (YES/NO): NO